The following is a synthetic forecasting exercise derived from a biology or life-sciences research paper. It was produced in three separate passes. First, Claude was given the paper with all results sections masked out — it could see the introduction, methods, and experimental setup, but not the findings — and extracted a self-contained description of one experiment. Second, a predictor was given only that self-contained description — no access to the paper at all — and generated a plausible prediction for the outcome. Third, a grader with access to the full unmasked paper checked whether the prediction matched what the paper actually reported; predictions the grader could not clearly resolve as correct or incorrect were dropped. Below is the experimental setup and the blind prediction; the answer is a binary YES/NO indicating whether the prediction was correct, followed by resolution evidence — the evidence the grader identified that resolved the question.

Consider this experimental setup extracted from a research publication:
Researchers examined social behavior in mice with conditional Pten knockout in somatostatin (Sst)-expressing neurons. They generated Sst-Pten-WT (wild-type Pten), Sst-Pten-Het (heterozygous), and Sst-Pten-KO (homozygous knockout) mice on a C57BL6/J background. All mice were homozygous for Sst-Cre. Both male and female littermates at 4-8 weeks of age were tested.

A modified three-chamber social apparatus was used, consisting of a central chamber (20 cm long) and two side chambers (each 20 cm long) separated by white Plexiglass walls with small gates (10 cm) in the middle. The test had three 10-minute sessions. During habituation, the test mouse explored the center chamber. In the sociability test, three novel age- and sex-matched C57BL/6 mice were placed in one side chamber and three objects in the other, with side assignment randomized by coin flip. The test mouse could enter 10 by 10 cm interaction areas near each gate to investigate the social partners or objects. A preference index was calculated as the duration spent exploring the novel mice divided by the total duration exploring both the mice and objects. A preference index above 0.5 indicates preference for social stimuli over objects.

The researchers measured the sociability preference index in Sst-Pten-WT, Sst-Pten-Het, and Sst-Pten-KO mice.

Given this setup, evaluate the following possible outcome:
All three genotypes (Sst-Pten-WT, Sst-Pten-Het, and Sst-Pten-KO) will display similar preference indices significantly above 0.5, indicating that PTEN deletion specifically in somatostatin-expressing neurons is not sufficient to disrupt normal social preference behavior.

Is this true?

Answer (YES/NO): NO